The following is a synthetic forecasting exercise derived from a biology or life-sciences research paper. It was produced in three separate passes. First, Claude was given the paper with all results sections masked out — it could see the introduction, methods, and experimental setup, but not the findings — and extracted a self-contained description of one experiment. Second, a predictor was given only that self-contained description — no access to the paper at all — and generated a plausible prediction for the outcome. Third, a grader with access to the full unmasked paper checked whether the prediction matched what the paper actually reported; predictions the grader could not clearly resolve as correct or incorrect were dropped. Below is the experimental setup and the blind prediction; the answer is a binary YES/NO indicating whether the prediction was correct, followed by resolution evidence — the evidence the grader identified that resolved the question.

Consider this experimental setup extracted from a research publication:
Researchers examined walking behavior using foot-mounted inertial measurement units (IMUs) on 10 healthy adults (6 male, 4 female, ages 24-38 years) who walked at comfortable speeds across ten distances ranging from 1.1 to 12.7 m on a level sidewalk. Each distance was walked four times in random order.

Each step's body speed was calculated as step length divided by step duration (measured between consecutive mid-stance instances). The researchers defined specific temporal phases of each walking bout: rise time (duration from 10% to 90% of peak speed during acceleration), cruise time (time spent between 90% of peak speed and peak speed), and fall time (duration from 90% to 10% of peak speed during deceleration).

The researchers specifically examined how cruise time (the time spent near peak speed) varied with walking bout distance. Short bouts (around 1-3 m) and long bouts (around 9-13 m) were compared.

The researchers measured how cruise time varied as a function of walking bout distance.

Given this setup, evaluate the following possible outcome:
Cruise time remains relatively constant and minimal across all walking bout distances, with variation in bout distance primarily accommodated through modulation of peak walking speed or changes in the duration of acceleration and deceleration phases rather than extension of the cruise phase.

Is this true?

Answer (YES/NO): NO